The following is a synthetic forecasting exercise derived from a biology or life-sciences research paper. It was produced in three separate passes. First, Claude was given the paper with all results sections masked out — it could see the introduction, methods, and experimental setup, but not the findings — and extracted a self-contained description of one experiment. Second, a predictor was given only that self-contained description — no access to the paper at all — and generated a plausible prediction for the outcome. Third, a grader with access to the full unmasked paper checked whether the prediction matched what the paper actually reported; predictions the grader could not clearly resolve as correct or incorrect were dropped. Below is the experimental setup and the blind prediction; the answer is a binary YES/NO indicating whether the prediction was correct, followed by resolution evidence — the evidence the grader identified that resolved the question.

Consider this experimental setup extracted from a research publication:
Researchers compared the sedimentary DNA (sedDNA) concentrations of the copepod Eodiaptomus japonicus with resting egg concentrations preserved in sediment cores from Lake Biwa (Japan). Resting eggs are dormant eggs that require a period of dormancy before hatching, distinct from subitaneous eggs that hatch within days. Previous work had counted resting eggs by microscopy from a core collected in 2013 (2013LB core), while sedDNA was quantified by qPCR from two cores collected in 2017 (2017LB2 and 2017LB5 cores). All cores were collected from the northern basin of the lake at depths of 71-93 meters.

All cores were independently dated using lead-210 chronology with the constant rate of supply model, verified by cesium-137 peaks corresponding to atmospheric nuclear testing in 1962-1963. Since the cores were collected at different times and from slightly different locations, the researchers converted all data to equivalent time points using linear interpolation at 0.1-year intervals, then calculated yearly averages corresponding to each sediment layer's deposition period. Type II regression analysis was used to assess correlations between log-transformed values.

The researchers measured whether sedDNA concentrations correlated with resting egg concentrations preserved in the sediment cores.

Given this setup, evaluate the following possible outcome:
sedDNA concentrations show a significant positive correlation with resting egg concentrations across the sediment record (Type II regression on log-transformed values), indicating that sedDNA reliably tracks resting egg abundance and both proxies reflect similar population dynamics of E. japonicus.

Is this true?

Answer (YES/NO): NO